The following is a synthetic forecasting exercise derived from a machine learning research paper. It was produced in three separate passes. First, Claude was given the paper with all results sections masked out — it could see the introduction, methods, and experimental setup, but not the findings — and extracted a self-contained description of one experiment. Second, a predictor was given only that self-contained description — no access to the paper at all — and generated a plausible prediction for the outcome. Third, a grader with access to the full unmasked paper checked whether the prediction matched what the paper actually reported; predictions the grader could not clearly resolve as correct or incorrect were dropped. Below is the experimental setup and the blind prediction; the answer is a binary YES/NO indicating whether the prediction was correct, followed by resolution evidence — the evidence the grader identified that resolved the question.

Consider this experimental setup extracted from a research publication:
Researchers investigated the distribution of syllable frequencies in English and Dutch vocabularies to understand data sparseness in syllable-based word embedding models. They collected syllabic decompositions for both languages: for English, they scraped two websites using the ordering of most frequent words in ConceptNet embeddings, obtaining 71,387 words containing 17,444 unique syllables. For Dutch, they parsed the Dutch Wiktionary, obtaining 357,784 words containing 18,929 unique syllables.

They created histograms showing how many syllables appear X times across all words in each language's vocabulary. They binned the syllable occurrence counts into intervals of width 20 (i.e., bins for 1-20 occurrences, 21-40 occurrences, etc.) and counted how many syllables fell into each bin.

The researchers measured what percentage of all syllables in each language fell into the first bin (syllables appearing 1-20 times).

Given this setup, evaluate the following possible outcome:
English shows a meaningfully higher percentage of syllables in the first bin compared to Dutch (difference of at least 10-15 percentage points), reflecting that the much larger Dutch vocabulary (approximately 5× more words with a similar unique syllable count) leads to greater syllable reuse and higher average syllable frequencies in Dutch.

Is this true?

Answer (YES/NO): YES